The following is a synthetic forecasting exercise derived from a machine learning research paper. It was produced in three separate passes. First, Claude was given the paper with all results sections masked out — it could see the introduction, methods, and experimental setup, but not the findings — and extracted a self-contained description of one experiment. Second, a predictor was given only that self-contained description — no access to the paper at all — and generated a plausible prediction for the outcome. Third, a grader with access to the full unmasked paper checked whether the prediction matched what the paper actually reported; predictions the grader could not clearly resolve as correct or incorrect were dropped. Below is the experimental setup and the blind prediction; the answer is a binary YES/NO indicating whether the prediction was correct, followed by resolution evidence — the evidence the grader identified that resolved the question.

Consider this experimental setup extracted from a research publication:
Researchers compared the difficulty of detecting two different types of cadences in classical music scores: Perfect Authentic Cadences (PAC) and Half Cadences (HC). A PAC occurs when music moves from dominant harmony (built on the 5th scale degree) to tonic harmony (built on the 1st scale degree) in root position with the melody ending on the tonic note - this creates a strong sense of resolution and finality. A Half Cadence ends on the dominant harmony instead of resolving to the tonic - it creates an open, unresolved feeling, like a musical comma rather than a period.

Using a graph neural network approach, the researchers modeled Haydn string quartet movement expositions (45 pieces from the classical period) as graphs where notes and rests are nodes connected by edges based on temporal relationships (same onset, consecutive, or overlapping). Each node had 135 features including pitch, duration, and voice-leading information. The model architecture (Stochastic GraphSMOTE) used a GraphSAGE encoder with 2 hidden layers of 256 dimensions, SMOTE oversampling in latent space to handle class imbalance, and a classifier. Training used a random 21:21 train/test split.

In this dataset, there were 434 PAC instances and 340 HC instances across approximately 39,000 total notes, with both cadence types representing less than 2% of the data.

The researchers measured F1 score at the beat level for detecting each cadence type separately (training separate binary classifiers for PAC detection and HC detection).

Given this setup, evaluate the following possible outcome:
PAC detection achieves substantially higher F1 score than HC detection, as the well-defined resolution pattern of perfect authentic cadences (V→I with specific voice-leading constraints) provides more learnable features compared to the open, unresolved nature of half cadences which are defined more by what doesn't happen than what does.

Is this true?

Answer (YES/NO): YES